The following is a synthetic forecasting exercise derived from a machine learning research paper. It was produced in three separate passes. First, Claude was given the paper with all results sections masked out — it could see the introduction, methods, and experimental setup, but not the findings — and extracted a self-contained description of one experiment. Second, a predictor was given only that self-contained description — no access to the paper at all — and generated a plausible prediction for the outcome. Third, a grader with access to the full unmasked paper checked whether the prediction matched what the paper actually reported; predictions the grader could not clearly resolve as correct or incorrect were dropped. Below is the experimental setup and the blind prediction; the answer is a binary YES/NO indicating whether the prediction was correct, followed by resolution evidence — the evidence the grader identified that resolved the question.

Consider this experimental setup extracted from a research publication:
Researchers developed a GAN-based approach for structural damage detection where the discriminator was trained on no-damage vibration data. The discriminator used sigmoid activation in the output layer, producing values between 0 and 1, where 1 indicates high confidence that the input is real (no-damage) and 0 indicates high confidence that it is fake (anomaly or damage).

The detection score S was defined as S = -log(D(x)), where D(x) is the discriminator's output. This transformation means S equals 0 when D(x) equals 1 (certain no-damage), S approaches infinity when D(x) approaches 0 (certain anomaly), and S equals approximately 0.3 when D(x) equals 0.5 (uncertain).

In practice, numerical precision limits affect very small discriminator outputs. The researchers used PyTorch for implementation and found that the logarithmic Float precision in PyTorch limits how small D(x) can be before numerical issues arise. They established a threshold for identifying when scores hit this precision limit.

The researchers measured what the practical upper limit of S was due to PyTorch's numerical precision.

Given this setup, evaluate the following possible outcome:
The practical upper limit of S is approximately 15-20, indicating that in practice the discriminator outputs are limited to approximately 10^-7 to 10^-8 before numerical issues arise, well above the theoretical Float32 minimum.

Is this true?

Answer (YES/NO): NO